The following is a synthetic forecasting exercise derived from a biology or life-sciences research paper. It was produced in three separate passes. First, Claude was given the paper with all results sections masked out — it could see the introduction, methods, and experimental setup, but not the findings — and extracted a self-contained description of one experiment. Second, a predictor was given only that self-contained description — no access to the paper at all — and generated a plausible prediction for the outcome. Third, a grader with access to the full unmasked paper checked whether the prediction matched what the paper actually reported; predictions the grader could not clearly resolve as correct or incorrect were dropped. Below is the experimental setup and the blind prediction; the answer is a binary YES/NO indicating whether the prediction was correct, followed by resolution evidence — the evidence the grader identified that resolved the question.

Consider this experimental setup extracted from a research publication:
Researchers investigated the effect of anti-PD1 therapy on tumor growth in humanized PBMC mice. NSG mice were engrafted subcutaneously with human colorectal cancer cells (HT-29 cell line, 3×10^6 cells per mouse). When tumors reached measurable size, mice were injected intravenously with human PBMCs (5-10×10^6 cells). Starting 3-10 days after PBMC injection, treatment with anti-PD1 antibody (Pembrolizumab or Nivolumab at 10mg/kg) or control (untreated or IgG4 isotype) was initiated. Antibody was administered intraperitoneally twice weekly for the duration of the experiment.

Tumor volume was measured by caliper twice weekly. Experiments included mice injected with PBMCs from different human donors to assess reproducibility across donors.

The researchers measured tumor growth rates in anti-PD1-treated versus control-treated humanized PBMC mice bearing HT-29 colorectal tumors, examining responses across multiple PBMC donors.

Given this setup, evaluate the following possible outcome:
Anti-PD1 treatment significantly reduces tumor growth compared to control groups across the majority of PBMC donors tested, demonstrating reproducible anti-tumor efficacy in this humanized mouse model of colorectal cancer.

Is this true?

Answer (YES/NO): NO